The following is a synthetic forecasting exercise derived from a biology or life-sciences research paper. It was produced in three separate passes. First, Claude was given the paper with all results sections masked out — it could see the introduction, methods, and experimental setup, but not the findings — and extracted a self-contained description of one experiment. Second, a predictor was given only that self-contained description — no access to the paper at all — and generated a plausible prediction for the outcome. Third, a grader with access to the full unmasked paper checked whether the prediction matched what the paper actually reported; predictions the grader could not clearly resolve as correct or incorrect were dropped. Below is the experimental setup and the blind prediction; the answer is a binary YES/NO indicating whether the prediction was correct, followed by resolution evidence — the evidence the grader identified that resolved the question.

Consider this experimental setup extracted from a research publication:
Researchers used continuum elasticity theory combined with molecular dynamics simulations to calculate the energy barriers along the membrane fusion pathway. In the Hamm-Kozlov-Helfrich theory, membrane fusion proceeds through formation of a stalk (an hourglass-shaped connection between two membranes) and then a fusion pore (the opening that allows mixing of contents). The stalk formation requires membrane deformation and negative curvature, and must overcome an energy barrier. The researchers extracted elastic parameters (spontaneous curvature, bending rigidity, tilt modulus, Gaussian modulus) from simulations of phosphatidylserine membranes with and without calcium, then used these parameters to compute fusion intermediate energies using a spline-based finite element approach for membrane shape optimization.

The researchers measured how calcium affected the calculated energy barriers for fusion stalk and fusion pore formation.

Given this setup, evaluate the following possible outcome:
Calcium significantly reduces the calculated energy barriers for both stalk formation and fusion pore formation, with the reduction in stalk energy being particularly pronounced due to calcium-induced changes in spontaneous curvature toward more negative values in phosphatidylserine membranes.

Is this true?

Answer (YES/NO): YES